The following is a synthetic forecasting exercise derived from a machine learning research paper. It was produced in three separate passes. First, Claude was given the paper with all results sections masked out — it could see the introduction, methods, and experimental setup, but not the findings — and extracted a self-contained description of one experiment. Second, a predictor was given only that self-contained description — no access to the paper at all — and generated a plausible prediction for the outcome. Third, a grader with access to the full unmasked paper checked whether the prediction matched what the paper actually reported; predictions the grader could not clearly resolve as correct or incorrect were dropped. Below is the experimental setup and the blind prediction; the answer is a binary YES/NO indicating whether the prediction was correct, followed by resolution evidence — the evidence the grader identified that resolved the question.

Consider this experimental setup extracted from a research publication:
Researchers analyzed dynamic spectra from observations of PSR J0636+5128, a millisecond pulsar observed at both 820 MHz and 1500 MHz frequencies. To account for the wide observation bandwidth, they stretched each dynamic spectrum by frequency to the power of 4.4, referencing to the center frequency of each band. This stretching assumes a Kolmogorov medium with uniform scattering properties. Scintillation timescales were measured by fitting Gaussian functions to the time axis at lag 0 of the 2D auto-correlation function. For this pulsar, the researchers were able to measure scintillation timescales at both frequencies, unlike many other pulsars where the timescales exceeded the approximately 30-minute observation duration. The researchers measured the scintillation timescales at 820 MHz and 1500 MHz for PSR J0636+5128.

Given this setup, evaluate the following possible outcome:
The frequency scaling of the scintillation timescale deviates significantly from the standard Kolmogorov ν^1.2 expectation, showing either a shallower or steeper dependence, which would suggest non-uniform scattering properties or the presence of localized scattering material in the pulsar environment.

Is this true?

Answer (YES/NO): YES